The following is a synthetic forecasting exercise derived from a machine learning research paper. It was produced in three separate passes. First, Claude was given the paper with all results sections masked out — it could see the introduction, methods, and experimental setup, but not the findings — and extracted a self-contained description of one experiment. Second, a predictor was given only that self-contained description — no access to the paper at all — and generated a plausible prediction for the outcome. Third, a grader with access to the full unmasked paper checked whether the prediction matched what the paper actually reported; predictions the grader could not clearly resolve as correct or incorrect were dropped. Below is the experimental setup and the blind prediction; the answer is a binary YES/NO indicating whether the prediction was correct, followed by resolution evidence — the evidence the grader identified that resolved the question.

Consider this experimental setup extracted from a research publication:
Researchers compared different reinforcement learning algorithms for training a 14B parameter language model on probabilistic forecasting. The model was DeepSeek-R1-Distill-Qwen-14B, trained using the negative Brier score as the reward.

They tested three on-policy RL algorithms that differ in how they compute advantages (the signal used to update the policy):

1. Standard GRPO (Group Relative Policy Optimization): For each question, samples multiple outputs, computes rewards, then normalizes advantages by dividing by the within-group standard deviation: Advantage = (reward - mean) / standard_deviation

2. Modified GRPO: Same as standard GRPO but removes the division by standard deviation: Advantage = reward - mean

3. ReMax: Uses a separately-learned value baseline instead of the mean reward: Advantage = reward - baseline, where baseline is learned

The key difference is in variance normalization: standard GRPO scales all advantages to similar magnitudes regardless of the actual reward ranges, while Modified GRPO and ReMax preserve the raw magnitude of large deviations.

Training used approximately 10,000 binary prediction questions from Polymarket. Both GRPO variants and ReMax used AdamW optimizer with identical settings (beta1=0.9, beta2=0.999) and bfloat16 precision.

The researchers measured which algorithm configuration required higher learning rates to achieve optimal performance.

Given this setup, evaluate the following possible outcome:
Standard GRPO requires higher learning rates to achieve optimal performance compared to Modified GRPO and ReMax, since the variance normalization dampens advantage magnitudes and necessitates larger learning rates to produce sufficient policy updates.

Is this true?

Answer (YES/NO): NO